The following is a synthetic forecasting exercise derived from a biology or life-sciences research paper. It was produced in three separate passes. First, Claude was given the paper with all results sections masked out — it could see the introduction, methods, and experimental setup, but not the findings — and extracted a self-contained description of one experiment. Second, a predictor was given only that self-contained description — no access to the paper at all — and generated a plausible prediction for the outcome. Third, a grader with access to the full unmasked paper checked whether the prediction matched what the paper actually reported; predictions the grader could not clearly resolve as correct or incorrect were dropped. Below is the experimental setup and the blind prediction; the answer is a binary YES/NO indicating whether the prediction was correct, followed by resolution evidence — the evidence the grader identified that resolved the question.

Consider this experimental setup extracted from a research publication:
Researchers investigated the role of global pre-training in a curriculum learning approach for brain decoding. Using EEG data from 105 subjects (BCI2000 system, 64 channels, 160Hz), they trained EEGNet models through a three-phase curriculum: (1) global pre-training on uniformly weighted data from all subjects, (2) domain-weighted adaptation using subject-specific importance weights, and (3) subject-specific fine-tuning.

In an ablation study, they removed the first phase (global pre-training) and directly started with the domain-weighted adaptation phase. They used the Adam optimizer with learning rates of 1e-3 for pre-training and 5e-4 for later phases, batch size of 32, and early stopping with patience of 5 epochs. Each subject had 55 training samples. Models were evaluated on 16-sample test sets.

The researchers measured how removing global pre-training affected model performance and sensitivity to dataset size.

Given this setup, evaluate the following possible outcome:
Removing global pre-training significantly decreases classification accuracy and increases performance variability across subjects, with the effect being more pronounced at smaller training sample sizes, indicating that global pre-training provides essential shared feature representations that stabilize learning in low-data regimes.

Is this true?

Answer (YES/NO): NO